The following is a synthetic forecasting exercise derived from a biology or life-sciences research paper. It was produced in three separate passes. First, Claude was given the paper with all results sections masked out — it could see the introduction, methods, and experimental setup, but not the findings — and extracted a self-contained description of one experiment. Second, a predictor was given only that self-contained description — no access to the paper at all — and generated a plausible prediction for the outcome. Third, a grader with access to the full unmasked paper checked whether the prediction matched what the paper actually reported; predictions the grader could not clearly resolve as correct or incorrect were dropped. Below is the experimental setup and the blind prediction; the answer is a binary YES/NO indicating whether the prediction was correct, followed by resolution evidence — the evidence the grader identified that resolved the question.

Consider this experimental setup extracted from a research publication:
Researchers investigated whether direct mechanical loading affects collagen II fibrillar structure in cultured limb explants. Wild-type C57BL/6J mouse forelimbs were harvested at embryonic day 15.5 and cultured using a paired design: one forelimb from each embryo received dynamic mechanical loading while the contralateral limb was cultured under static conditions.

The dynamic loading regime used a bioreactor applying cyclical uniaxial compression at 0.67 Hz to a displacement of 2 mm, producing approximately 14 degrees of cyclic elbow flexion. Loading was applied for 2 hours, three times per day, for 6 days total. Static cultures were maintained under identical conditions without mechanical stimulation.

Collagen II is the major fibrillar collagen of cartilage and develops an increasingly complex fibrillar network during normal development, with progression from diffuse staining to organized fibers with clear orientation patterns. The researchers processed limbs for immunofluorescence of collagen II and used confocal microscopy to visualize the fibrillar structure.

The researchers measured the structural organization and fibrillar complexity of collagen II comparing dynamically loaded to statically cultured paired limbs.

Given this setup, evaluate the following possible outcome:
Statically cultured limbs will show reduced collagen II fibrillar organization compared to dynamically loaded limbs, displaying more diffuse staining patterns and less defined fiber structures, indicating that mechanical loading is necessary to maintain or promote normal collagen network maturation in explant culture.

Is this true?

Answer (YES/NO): YES